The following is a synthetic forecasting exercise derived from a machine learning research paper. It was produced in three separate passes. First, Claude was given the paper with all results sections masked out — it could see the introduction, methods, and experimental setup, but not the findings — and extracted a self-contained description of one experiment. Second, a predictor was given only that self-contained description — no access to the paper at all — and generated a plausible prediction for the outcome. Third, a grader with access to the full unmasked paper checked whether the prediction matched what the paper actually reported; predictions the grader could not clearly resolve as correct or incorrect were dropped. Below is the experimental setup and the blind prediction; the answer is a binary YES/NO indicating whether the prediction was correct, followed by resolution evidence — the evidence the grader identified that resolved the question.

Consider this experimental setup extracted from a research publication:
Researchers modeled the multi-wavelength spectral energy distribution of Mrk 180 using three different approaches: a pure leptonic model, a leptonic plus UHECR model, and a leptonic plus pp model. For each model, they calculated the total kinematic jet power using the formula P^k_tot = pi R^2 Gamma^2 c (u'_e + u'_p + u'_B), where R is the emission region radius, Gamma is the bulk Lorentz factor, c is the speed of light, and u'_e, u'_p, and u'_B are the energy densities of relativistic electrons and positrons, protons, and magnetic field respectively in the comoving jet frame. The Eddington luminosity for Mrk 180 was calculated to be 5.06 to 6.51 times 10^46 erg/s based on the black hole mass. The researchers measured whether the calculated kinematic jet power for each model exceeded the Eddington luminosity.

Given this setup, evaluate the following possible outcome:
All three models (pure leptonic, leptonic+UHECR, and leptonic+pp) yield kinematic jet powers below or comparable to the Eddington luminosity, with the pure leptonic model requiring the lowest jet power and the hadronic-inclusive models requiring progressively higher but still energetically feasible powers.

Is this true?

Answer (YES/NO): YES